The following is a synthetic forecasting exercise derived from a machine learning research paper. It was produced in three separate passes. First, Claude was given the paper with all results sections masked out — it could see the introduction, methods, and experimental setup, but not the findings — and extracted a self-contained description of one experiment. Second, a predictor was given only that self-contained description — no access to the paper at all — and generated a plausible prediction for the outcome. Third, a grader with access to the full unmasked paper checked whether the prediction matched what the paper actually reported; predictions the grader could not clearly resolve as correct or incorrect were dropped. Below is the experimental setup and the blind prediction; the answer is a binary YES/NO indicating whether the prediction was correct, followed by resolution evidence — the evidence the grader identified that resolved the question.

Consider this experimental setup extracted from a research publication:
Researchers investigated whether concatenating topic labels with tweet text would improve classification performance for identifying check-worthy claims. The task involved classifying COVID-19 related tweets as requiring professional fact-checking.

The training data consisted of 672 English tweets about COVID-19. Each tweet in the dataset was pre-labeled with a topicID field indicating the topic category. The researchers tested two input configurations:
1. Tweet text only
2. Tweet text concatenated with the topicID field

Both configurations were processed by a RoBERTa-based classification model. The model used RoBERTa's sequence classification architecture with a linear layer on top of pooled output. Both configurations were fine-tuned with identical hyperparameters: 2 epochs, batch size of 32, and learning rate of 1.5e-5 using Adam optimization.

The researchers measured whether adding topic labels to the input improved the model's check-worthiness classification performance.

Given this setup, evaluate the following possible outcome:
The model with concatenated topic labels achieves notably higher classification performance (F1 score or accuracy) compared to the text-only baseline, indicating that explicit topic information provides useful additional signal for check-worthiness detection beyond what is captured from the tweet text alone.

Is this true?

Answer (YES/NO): NO